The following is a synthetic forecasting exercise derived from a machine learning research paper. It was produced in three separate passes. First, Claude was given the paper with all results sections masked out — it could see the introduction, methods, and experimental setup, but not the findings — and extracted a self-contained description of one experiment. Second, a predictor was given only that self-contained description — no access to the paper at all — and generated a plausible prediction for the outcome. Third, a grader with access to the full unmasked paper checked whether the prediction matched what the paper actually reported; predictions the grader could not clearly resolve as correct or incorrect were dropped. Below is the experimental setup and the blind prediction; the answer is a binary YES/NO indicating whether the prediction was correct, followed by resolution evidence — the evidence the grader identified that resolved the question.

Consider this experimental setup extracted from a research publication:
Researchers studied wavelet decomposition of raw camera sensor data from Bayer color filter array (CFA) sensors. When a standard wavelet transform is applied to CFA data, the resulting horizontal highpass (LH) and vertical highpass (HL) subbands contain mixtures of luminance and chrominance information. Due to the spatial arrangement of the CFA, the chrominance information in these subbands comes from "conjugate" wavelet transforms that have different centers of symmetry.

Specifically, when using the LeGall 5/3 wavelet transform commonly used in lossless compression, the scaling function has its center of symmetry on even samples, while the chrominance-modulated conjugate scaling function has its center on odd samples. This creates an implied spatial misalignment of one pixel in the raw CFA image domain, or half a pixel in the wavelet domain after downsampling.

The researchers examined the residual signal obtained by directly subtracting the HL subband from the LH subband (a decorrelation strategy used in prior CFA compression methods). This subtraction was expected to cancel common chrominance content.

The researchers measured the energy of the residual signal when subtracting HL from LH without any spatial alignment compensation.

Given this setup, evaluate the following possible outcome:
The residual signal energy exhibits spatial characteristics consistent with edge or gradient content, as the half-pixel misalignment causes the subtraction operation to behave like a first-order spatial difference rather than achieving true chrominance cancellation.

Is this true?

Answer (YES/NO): NO